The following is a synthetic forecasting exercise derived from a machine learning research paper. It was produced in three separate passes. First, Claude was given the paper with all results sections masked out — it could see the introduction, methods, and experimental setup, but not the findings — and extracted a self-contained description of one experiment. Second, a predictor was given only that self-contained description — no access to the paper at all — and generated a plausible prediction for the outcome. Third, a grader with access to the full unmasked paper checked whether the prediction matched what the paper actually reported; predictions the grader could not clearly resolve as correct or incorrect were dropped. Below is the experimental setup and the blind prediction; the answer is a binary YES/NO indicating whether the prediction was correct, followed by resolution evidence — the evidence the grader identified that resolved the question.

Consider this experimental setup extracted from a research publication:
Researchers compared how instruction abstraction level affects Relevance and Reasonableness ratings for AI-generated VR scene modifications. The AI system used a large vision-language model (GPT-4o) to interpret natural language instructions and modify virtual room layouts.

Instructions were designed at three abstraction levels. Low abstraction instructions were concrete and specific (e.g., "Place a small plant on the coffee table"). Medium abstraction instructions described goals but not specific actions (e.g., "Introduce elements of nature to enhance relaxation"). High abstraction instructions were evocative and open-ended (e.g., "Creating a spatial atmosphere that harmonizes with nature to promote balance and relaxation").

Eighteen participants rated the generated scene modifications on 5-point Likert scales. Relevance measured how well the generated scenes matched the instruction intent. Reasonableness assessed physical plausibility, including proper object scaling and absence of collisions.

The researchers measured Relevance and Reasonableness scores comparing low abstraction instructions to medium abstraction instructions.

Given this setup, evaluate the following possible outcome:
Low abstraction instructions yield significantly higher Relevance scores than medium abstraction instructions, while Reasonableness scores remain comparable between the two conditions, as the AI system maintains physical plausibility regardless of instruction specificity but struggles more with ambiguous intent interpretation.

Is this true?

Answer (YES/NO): NO